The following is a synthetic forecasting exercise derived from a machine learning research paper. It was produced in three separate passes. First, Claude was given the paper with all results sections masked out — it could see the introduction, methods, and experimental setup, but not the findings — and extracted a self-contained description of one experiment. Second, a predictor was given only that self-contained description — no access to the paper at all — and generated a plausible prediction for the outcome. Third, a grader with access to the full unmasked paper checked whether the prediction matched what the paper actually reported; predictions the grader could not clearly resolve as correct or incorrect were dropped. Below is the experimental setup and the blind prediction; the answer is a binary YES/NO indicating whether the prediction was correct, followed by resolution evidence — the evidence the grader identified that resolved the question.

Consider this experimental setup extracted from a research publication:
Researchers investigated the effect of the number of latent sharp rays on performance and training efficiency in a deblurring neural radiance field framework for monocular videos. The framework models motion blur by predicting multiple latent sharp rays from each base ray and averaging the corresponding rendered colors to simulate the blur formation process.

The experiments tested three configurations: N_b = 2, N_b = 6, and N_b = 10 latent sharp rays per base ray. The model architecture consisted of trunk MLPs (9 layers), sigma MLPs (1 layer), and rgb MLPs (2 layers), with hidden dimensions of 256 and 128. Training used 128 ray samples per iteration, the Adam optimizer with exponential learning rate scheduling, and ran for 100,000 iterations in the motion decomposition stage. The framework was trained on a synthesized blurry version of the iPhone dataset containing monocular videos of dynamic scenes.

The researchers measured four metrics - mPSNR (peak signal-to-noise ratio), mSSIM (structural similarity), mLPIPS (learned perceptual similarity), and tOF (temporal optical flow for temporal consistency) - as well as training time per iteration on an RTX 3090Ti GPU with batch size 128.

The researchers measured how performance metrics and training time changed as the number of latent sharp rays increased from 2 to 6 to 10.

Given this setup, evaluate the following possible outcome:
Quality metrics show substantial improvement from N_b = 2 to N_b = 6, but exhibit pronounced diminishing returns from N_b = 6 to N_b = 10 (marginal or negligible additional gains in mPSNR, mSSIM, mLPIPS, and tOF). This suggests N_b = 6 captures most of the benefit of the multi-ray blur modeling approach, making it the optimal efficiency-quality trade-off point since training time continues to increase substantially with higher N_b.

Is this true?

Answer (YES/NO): NO